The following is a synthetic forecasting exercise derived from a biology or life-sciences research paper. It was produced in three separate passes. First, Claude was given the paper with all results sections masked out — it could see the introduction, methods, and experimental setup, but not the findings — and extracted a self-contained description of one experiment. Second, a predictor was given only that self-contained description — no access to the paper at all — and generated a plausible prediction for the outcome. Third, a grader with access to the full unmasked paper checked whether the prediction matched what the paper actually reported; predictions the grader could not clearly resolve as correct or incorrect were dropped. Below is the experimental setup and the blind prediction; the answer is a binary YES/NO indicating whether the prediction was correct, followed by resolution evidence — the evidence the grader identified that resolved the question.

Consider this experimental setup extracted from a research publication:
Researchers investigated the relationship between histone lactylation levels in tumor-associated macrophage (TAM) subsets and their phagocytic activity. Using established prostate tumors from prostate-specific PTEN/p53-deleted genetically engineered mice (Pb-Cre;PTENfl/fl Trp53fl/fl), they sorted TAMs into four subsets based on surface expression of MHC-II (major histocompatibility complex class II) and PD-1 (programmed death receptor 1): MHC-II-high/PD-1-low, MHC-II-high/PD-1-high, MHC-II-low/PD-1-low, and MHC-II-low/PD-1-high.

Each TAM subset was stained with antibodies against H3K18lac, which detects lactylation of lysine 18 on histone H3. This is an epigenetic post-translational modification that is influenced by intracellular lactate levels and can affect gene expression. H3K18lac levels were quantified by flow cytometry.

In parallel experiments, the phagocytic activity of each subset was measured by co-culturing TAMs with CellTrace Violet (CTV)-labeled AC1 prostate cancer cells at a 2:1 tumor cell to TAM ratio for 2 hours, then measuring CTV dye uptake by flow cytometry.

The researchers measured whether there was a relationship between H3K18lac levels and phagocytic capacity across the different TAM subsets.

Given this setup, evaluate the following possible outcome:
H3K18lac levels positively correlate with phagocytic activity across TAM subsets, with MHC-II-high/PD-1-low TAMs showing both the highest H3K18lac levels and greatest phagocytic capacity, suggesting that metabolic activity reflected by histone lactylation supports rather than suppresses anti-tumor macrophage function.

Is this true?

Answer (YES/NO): NO